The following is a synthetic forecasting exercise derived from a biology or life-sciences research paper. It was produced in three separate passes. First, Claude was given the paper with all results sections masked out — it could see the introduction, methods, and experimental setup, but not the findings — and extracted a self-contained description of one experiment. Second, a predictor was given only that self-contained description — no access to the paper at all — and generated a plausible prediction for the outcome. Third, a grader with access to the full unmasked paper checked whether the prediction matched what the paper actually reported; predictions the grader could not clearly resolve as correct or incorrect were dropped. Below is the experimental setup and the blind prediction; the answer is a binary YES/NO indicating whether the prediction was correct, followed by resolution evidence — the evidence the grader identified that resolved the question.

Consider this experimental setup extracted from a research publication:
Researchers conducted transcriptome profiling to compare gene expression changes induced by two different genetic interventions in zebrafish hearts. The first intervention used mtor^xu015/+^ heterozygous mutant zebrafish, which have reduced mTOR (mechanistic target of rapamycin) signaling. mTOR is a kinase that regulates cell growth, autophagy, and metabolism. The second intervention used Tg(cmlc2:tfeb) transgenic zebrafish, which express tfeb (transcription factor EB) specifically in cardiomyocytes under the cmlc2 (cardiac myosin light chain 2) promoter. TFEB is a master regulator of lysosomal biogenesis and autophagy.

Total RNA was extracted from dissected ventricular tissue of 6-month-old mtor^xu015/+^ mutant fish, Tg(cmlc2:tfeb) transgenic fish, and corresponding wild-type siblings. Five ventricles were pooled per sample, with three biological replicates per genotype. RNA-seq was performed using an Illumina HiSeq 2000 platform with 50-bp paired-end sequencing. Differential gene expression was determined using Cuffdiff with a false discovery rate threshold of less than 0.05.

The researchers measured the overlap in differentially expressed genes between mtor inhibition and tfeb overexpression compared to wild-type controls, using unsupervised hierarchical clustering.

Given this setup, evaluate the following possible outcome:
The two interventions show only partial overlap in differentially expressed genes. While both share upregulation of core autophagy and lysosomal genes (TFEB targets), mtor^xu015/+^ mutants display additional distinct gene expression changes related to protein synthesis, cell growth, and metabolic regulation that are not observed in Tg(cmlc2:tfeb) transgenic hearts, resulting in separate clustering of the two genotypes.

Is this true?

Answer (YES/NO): NO